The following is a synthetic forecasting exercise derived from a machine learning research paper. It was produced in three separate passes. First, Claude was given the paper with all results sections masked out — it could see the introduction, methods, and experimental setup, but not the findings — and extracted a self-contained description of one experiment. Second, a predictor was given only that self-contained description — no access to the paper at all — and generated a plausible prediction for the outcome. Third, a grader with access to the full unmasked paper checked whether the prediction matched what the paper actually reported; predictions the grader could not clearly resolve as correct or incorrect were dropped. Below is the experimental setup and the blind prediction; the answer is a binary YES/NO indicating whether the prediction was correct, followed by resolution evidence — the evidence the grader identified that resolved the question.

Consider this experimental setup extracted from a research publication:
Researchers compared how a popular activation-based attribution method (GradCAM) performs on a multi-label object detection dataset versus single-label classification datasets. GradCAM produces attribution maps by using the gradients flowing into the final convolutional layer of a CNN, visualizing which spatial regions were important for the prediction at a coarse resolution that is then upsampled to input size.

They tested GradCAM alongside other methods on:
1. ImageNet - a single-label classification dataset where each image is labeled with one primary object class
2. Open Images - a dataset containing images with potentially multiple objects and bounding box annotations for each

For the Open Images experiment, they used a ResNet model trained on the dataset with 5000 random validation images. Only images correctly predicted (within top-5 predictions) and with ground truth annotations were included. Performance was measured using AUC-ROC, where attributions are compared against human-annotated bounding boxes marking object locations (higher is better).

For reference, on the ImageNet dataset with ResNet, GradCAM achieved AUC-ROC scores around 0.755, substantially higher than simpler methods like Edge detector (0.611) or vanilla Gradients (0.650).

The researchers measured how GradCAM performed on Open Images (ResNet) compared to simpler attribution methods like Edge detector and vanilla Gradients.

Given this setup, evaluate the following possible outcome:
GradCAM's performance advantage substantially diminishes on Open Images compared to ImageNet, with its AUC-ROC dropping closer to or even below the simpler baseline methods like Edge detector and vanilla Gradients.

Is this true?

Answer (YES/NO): YES